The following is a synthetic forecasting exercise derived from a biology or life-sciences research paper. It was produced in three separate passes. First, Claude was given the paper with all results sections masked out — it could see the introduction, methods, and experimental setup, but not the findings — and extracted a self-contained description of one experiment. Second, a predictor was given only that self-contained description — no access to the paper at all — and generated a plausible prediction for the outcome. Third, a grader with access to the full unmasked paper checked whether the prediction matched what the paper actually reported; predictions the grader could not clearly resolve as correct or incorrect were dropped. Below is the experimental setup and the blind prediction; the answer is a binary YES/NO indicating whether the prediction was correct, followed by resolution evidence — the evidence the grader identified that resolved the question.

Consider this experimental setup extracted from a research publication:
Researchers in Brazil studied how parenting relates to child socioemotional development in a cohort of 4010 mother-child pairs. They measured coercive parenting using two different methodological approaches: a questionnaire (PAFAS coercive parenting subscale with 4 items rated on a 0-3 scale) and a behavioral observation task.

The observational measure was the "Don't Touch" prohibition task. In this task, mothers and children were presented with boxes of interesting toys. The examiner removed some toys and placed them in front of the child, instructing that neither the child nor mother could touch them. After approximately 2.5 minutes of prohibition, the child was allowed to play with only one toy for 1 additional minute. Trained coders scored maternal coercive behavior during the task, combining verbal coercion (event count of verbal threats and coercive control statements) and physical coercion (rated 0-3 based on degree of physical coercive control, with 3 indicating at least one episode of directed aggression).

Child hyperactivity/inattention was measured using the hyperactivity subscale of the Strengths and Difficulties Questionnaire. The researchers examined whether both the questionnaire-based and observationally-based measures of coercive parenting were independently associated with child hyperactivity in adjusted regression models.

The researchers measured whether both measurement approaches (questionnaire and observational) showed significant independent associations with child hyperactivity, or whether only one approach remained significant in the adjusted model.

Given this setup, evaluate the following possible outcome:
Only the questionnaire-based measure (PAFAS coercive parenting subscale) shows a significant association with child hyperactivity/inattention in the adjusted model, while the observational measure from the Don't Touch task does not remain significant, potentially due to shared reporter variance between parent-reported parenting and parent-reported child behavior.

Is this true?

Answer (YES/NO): NO